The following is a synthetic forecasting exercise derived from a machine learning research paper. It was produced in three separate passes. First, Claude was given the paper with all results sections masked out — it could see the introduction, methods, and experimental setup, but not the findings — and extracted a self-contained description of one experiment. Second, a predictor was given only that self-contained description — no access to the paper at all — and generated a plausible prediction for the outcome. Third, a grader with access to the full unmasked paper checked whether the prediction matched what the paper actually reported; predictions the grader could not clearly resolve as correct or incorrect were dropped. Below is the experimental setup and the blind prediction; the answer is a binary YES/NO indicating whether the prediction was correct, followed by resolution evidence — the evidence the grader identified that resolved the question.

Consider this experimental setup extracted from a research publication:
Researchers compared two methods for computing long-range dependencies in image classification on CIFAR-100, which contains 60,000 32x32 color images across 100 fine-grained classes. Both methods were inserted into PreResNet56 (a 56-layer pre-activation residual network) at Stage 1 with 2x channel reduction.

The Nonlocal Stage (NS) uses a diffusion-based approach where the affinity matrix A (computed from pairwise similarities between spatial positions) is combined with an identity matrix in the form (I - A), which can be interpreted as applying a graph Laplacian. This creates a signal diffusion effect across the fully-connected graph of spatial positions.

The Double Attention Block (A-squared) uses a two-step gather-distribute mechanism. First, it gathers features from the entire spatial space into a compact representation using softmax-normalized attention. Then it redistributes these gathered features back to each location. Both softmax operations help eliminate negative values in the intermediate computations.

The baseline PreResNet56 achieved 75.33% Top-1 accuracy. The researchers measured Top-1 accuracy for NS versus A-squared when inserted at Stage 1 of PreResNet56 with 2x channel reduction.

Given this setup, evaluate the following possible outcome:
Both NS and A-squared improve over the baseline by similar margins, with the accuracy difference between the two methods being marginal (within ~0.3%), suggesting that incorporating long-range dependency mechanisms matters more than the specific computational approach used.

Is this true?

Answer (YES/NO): NO